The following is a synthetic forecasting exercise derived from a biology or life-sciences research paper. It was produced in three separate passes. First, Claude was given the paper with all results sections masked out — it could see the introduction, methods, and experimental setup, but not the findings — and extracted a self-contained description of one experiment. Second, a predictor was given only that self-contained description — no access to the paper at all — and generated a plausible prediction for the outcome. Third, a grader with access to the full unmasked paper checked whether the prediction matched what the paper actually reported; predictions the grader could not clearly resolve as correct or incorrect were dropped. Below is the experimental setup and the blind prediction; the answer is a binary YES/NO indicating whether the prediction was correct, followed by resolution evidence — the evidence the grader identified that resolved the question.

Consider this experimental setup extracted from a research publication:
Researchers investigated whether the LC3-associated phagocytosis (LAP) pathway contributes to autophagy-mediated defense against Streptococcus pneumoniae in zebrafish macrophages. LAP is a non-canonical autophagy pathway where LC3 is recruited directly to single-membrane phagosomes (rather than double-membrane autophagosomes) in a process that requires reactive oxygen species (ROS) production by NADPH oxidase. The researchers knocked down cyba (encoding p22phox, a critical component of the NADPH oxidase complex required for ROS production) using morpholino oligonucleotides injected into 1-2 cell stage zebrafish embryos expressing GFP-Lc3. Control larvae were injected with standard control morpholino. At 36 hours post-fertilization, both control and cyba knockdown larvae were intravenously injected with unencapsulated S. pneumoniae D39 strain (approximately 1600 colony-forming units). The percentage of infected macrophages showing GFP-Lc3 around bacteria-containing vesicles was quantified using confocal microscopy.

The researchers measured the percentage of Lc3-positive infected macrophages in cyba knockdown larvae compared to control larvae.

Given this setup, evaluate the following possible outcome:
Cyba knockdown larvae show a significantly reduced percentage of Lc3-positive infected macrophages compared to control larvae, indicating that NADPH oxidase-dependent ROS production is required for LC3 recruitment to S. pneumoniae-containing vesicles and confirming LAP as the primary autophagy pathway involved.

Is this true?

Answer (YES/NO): NO